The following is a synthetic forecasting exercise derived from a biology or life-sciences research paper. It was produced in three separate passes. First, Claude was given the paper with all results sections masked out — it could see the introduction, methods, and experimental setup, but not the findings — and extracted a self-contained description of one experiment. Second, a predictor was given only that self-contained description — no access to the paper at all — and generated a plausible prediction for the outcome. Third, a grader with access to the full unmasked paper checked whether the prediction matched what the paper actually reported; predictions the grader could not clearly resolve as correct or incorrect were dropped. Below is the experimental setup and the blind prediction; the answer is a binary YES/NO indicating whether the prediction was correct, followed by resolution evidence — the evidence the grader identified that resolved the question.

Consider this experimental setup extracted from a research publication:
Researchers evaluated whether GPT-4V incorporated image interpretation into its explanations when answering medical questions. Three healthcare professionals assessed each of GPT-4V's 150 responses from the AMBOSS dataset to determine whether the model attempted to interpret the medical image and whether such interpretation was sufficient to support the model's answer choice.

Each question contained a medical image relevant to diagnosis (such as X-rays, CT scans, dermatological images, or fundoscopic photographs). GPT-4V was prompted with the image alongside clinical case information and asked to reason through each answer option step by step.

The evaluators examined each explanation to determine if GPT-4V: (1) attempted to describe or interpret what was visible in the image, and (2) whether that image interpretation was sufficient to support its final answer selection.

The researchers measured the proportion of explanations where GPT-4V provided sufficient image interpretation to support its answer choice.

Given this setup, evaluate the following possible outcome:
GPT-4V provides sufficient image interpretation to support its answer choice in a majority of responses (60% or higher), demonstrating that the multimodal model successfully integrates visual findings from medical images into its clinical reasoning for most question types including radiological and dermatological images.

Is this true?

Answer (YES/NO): YES